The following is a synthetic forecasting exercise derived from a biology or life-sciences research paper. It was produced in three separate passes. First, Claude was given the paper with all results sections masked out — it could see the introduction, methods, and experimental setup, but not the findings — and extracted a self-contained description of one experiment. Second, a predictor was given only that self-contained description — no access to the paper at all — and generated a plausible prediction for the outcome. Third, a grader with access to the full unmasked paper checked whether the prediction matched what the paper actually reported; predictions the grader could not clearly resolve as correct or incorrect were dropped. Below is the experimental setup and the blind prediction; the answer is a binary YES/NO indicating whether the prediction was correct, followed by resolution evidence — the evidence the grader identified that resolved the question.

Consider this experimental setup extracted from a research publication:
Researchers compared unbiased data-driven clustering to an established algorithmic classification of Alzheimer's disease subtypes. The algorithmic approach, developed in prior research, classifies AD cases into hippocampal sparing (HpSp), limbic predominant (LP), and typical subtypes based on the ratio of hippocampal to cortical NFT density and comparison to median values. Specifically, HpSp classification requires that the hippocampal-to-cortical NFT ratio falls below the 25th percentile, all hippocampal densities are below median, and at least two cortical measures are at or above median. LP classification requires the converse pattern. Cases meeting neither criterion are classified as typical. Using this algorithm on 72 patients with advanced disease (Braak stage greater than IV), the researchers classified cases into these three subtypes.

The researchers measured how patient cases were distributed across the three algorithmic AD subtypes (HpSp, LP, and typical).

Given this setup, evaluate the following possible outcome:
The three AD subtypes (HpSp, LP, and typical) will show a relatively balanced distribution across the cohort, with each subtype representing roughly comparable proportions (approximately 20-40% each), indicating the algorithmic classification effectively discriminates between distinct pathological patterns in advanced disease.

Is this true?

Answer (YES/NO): NO